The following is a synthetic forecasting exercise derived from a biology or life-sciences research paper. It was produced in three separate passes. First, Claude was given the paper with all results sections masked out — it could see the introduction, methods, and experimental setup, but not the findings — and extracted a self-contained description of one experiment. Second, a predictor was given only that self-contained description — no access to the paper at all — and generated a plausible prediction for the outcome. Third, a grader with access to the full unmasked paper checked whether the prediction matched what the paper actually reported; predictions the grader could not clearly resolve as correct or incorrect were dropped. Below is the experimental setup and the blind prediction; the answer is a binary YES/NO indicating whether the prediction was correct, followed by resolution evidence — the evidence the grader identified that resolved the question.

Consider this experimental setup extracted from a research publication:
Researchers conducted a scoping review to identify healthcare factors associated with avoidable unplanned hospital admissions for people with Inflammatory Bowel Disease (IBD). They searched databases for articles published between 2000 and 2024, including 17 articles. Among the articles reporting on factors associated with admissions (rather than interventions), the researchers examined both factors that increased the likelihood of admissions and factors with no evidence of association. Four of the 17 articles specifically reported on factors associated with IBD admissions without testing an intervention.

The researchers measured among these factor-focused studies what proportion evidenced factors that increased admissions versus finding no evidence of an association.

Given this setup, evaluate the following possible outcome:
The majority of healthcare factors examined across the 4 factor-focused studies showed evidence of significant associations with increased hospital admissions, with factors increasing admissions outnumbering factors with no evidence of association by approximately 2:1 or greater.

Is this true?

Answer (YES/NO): YES